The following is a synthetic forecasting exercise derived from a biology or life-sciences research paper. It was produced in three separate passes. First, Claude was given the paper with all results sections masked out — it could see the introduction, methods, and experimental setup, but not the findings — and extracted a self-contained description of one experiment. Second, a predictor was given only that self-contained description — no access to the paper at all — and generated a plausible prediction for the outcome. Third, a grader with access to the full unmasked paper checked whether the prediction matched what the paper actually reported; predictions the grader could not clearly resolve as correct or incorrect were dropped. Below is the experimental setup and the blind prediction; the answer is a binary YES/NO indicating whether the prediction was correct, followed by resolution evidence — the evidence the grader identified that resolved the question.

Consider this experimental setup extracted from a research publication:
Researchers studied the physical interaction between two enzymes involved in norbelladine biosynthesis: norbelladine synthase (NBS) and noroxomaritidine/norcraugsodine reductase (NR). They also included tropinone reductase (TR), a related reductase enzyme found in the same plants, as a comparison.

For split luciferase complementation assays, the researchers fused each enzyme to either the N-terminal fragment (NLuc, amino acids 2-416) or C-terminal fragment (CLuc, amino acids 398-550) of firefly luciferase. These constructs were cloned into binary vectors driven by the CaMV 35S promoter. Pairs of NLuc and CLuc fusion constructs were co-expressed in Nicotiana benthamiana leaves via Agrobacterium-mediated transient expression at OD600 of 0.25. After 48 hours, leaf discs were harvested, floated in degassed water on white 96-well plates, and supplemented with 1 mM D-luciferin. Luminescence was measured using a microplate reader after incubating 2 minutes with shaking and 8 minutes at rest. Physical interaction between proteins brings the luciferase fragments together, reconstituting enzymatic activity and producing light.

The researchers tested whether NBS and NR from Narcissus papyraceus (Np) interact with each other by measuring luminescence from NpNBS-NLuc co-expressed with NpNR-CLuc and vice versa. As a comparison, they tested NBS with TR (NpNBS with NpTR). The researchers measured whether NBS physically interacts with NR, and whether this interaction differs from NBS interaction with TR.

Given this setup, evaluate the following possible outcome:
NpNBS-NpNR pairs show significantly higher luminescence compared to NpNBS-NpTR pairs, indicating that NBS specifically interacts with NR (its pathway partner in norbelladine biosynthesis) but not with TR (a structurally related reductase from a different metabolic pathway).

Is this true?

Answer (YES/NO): YES